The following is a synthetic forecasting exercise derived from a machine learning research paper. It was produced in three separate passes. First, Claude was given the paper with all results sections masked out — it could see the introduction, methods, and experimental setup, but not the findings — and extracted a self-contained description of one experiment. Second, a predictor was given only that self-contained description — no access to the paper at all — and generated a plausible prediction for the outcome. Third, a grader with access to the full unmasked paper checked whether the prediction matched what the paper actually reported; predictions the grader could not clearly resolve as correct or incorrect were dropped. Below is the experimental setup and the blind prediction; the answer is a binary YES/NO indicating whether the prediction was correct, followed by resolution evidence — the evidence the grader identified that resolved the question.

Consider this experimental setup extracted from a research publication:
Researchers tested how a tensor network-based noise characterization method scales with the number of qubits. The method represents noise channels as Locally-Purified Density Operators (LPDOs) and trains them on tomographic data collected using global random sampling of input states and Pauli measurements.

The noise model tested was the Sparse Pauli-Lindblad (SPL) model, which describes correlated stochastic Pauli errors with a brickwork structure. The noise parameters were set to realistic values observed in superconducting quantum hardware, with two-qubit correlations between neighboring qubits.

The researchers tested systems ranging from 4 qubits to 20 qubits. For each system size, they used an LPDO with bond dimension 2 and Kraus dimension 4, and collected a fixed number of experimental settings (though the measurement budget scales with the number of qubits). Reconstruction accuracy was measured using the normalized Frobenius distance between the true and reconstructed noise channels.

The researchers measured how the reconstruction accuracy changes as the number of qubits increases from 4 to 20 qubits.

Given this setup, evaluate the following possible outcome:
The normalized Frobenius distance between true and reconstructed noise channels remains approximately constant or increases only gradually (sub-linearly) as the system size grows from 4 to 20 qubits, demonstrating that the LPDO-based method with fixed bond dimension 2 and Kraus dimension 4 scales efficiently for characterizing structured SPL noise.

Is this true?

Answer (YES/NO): NO